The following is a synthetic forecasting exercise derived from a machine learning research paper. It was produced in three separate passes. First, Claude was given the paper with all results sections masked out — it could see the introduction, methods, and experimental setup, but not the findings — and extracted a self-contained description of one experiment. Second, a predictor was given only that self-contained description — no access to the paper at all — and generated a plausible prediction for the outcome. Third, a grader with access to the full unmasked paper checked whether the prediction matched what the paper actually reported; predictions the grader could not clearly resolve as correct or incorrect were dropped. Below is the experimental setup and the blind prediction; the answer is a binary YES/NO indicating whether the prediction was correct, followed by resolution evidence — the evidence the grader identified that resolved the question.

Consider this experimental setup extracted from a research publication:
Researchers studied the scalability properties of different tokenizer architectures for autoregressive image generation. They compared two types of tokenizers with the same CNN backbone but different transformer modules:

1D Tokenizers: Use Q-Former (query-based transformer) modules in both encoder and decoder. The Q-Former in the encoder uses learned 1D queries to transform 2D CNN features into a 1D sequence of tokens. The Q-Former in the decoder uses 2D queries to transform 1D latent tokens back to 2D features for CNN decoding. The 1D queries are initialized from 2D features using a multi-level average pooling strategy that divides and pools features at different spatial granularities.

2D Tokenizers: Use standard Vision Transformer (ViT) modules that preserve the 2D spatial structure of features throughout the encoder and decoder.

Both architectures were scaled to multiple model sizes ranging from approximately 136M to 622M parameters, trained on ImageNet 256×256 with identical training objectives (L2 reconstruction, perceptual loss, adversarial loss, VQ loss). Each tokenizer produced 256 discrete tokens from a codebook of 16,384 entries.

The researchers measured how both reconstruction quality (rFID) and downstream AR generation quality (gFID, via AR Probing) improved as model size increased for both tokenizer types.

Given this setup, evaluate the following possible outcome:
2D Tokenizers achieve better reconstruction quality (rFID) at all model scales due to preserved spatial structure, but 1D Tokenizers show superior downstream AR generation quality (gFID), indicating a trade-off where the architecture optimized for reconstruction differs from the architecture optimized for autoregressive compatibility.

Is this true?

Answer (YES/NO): NO